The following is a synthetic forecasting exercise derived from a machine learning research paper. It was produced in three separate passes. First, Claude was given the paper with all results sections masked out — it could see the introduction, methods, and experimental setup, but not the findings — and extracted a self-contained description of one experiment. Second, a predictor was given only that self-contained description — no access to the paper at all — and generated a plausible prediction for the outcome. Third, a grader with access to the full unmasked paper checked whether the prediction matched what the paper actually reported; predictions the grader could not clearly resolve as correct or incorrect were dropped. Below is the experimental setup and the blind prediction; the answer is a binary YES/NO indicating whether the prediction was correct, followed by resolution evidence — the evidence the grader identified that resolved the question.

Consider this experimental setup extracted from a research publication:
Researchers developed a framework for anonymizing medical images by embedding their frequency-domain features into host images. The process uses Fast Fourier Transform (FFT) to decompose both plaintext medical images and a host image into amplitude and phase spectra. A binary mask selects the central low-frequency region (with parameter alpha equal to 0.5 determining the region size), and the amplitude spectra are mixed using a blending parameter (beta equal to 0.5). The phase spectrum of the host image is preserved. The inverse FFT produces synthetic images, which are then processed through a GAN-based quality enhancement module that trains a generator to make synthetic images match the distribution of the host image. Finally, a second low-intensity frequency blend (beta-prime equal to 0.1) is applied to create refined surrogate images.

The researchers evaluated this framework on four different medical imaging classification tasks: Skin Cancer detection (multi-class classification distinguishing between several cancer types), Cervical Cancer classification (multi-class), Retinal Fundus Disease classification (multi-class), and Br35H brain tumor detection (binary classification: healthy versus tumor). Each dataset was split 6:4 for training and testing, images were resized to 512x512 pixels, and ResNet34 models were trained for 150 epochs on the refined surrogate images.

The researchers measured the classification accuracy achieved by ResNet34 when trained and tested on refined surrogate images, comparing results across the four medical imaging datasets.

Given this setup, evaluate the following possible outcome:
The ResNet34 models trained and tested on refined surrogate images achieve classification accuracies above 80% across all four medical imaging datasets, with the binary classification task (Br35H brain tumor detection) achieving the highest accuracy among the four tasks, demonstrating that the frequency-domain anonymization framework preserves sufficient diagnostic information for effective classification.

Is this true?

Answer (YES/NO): NO